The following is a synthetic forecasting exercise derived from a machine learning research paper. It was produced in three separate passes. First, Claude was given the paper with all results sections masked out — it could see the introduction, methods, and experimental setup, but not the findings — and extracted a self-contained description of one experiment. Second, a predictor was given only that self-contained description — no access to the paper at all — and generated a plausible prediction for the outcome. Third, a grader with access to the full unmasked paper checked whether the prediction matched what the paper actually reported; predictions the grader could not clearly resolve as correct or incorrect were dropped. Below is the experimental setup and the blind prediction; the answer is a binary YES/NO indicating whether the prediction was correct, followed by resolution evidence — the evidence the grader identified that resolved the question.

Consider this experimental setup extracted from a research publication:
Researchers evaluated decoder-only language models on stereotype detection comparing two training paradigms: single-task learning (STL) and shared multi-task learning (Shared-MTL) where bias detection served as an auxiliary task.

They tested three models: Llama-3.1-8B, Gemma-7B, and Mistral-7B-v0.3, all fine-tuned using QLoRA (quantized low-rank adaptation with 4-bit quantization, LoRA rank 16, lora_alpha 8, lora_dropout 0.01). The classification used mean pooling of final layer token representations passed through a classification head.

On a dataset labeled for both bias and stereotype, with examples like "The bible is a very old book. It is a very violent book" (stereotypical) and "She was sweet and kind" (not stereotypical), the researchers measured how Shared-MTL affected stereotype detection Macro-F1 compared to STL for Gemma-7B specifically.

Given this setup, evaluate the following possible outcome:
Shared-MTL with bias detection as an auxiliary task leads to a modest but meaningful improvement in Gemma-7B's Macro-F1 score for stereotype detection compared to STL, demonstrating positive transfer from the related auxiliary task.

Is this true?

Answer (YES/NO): NO